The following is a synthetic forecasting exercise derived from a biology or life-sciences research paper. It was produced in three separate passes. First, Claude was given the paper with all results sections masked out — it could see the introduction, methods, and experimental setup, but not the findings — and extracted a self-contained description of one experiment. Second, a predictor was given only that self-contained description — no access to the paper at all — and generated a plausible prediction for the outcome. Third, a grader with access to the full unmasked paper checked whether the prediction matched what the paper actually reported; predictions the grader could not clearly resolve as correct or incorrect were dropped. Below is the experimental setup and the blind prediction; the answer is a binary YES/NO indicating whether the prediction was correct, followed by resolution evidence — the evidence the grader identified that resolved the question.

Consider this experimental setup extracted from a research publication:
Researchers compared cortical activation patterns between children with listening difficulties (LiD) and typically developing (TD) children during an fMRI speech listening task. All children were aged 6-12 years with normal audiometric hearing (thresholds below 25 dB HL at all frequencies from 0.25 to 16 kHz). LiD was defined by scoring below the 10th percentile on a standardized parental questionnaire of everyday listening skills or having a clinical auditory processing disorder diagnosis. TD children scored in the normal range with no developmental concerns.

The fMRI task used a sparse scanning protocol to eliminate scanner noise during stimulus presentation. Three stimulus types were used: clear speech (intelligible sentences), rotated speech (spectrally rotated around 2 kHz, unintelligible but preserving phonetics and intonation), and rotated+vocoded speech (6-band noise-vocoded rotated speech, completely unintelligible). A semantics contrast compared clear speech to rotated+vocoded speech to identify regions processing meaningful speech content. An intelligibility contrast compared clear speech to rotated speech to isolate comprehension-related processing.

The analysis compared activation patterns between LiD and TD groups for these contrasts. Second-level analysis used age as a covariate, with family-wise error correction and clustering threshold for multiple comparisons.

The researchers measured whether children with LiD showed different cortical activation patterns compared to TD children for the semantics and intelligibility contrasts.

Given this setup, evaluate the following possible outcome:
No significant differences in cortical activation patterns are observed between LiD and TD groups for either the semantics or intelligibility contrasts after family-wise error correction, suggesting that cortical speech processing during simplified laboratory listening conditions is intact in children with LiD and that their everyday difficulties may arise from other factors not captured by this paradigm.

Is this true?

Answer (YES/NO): YES